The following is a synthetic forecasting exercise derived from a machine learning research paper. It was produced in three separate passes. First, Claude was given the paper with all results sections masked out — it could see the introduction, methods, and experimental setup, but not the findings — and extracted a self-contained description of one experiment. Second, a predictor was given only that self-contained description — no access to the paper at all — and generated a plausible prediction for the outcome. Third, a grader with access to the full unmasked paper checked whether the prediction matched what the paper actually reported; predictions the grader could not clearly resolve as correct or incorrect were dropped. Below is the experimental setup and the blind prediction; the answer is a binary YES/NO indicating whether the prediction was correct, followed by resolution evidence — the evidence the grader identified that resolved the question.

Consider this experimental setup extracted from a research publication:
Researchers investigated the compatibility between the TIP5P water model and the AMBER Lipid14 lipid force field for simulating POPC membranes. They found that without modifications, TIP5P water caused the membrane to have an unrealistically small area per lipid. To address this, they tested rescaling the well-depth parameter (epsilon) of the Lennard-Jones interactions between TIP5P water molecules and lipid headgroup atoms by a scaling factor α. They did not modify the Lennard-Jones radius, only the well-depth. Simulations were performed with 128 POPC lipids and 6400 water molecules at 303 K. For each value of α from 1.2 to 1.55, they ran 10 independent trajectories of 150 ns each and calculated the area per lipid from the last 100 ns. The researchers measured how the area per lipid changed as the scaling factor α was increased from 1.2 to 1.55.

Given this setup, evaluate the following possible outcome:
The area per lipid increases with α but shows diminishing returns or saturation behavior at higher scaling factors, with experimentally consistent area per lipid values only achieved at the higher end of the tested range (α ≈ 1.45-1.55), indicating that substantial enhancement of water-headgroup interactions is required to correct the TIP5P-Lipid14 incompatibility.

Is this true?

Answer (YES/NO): NO